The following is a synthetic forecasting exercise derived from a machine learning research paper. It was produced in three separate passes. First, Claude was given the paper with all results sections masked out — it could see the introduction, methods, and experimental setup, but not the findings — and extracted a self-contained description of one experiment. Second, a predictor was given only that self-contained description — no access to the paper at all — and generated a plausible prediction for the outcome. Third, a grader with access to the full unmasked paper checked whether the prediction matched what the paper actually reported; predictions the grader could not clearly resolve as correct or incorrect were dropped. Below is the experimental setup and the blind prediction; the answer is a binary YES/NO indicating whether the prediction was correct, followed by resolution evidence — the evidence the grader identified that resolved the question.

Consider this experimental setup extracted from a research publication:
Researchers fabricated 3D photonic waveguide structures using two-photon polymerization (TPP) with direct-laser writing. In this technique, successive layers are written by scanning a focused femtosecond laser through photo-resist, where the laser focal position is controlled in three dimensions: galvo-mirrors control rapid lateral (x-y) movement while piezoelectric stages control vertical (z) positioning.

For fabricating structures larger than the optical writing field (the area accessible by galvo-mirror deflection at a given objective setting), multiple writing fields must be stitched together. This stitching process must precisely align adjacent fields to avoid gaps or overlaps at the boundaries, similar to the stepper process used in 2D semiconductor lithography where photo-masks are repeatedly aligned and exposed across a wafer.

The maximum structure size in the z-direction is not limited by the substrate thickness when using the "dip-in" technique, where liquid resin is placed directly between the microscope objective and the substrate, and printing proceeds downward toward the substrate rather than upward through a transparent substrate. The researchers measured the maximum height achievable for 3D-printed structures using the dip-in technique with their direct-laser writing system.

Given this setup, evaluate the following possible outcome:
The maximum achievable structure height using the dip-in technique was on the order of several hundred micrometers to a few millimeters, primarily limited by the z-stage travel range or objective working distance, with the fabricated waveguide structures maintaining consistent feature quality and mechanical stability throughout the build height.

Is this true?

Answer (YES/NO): NO